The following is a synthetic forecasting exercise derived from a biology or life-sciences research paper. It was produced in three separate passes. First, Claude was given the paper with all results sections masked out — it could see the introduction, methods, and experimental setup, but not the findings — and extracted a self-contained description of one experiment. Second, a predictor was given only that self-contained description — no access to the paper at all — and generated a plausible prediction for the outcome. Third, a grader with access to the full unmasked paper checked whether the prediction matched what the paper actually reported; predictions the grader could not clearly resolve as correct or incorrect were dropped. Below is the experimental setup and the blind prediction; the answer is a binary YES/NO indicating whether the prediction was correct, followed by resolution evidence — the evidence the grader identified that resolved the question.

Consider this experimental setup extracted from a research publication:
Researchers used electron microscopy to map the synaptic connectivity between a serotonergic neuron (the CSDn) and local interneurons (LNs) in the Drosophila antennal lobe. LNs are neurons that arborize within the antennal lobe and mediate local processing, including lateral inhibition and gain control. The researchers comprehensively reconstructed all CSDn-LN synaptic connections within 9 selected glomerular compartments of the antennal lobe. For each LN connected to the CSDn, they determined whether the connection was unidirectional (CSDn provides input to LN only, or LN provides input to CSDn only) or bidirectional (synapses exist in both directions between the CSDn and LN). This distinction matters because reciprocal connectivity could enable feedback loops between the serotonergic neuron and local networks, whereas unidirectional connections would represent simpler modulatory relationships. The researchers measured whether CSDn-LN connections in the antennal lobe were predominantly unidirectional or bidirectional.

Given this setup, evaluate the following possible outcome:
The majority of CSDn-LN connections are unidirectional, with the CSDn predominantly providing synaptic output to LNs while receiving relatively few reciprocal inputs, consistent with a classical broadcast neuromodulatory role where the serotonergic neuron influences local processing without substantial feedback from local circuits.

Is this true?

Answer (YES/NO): NO